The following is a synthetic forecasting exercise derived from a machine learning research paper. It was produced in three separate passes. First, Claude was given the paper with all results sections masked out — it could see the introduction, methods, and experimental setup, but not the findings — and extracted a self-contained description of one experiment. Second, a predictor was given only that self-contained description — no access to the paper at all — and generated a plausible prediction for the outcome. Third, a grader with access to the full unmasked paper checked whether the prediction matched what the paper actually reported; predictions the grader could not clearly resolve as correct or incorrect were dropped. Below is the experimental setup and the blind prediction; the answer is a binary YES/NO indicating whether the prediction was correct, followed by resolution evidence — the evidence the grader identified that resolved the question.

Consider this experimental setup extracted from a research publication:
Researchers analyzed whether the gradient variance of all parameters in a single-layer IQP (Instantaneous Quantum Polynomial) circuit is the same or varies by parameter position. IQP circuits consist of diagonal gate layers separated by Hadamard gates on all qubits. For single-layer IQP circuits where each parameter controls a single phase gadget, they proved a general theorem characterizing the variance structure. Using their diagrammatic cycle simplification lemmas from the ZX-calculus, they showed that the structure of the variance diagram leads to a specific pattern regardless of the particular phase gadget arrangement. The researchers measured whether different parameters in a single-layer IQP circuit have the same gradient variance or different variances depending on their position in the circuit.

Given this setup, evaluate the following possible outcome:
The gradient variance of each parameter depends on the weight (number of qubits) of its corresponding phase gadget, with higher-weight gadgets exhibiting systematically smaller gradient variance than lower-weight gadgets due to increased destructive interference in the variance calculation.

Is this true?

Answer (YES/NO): NO